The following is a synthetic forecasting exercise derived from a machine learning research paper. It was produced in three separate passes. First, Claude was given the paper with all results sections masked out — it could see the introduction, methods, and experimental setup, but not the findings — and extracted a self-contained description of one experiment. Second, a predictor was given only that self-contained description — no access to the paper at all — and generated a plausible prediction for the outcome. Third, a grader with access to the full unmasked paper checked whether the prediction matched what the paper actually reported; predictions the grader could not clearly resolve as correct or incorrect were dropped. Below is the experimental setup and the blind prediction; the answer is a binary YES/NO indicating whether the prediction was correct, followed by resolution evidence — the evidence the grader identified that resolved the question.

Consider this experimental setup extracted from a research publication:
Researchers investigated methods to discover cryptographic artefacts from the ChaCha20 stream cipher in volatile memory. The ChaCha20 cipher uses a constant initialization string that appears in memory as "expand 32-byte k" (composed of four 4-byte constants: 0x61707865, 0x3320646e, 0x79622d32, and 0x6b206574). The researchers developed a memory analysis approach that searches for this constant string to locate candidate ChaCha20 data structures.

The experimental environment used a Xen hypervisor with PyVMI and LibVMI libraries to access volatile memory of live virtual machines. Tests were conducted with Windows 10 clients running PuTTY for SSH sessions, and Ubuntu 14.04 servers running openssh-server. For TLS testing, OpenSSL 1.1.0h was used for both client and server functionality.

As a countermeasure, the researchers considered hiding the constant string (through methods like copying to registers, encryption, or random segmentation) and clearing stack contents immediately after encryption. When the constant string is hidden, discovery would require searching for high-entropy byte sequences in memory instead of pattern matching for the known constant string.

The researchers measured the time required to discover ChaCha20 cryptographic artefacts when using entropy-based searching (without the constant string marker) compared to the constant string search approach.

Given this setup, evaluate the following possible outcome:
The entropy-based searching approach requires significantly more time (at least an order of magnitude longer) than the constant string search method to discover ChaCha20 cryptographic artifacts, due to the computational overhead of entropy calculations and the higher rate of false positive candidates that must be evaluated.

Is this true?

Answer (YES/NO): YES